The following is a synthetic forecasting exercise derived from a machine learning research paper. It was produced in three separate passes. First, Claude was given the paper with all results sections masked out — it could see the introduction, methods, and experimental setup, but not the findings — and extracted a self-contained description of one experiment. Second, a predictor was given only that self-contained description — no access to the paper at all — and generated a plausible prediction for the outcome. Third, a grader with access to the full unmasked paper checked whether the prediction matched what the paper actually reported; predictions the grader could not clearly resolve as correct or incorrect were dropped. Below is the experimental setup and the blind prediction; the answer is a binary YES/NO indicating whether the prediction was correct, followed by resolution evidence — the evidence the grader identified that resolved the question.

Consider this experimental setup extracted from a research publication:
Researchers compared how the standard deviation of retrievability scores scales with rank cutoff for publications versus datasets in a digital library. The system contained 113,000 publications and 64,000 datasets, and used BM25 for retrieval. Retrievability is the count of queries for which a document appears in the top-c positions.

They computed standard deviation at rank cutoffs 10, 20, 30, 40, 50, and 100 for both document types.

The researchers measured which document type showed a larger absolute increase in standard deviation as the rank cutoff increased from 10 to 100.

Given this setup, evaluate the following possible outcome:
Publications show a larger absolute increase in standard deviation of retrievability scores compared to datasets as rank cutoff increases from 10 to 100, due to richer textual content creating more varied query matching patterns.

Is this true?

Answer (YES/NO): YES